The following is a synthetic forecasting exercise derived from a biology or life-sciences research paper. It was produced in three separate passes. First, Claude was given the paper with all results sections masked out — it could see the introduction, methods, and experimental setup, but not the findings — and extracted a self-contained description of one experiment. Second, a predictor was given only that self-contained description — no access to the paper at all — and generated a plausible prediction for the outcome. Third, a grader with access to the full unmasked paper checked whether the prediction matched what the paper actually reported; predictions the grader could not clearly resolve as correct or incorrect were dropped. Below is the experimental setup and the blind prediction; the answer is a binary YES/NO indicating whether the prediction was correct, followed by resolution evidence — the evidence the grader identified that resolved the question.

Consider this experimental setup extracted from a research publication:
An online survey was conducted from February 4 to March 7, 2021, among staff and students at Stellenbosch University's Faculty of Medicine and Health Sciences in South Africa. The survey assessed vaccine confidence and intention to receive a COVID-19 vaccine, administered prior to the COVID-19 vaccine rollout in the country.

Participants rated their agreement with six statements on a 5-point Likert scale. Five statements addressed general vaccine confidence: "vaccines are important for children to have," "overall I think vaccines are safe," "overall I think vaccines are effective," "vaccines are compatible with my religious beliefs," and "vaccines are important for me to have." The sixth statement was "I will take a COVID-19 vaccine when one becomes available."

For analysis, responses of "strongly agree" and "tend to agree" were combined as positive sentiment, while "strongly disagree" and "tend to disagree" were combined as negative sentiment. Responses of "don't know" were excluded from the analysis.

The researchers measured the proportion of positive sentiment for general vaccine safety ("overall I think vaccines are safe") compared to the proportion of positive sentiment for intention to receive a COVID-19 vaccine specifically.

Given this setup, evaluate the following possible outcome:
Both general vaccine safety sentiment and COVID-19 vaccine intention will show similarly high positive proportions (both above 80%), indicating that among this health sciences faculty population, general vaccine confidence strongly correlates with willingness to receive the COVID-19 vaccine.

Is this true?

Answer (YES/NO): NO